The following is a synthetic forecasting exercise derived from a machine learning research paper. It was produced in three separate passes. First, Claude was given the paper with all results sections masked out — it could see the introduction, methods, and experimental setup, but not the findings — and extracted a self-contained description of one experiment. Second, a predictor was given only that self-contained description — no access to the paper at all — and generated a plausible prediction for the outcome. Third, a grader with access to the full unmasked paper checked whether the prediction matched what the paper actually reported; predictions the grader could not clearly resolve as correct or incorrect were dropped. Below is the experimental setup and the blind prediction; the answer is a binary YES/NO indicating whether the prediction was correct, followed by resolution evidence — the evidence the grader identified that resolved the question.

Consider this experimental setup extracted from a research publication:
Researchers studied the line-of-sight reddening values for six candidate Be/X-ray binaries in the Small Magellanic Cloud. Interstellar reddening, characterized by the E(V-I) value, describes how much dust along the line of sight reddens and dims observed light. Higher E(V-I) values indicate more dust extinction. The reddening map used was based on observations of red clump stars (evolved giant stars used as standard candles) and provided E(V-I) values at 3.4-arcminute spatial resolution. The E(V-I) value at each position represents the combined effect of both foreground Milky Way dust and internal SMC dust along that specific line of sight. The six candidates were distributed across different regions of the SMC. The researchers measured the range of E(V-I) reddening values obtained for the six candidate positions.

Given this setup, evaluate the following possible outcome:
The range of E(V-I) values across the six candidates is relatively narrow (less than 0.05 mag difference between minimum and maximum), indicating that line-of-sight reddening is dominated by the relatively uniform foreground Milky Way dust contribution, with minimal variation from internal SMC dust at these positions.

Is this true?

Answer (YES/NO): NO